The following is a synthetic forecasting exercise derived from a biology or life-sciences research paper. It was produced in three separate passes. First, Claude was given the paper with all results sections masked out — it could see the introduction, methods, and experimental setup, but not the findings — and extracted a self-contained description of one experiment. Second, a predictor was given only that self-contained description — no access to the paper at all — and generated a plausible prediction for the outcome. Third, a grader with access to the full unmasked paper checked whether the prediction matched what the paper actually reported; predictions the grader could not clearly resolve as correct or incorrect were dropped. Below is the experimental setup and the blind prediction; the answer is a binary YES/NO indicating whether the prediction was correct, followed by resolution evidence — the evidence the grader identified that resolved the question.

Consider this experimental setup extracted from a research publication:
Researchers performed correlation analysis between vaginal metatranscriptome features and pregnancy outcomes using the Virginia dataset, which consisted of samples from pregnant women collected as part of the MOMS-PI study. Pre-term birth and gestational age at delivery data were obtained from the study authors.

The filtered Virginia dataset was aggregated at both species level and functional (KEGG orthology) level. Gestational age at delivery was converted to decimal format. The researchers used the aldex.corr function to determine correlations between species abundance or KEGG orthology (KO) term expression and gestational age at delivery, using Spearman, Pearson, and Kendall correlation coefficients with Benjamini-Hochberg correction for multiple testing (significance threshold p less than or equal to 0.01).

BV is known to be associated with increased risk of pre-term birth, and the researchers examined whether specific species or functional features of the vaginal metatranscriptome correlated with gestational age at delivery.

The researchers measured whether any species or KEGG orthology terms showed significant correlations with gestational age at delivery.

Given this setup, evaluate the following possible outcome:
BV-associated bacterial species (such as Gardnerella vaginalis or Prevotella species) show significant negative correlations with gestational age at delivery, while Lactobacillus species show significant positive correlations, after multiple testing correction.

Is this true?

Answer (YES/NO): YES